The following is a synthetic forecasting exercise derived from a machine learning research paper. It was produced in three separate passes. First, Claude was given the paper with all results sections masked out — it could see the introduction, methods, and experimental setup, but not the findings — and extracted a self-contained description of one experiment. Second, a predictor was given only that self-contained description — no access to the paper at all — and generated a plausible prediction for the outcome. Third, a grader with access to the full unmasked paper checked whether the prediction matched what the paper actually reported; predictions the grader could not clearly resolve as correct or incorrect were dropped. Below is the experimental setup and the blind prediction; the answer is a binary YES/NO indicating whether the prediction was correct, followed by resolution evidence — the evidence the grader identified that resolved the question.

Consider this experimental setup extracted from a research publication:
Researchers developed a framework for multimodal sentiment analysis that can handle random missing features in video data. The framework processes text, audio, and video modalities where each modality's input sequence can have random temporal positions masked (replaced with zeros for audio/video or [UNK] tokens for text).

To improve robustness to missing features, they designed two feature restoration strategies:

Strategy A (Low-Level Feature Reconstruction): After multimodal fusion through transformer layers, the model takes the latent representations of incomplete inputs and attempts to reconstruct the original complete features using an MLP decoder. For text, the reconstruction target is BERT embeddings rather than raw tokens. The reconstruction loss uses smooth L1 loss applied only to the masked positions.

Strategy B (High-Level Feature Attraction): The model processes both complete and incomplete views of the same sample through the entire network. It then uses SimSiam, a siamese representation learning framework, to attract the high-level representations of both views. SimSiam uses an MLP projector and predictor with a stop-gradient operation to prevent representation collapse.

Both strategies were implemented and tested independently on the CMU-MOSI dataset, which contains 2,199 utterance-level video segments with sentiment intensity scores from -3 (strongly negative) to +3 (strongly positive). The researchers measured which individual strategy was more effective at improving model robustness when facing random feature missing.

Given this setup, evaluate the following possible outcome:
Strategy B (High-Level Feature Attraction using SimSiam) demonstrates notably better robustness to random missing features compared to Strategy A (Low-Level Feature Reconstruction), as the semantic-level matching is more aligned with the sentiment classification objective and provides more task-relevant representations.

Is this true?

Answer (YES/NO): YES